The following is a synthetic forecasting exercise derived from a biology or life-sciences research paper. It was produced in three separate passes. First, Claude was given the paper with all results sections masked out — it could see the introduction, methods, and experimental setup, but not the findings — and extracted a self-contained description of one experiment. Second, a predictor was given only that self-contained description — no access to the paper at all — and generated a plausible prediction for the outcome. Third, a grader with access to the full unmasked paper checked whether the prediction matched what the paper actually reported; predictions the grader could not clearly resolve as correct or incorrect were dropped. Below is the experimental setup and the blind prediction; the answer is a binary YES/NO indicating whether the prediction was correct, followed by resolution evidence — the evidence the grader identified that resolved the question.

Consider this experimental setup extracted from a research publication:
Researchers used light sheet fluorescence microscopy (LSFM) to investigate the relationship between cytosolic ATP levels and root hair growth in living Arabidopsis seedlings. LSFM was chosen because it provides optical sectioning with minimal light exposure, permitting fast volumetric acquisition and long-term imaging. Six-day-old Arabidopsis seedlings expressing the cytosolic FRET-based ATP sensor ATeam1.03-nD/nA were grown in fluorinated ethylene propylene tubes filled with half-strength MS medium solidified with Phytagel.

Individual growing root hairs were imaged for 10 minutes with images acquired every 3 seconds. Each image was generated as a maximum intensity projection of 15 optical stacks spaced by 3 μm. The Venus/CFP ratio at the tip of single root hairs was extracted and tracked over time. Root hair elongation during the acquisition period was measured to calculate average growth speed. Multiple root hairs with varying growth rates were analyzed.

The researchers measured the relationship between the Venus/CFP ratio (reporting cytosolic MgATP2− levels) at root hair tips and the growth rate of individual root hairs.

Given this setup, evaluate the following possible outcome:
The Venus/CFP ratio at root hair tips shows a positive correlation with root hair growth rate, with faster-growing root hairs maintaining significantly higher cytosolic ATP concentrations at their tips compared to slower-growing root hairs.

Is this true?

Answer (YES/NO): NO